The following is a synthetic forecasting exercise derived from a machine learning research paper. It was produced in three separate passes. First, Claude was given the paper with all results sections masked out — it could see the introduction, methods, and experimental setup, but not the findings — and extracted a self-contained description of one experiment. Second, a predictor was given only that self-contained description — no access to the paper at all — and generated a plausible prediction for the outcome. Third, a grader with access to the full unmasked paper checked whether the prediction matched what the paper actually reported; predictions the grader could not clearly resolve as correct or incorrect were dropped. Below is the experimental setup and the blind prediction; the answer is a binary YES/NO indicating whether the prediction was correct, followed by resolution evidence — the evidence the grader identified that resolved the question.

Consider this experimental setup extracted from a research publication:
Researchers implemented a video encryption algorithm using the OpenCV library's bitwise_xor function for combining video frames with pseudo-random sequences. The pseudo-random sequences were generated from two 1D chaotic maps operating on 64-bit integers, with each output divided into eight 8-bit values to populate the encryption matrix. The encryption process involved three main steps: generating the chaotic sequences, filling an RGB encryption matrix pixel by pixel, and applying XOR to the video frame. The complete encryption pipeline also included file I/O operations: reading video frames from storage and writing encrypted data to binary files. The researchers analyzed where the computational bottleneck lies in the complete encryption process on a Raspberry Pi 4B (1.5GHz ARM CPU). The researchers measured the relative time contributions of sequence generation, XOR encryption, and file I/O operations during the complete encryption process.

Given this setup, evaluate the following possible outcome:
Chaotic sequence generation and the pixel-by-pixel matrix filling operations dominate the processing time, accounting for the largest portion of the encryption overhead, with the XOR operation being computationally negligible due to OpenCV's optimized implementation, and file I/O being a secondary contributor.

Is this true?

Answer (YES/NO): NO